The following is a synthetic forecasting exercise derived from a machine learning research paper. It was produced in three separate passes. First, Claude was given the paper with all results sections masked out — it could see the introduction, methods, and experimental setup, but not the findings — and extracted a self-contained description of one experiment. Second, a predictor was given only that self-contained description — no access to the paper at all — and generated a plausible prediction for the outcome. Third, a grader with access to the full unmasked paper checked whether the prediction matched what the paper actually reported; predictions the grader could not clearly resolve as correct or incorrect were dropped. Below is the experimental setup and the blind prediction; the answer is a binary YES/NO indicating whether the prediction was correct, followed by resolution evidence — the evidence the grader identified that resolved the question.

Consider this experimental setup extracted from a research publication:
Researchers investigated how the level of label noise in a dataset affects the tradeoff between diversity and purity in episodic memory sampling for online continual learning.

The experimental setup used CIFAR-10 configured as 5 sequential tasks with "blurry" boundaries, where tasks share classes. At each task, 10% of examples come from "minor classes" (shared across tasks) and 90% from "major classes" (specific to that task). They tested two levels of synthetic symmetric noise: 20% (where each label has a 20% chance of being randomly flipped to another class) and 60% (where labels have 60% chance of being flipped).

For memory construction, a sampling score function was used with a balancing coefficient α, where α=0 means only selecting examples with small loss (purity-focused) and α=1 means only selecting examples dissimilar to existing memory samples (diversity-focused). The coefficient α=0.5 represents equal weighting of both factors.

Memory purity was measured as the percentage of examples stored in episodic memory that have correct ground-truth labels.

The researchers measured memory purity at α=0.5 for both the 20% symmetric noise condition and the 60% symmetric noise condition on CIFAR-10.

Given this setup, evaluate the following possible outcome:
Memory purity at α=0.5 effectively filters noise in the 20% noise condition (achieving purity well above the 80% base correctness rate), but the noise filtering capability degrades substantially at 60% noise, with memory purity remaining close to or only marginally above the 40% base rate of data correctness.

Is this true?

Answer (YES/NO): NO